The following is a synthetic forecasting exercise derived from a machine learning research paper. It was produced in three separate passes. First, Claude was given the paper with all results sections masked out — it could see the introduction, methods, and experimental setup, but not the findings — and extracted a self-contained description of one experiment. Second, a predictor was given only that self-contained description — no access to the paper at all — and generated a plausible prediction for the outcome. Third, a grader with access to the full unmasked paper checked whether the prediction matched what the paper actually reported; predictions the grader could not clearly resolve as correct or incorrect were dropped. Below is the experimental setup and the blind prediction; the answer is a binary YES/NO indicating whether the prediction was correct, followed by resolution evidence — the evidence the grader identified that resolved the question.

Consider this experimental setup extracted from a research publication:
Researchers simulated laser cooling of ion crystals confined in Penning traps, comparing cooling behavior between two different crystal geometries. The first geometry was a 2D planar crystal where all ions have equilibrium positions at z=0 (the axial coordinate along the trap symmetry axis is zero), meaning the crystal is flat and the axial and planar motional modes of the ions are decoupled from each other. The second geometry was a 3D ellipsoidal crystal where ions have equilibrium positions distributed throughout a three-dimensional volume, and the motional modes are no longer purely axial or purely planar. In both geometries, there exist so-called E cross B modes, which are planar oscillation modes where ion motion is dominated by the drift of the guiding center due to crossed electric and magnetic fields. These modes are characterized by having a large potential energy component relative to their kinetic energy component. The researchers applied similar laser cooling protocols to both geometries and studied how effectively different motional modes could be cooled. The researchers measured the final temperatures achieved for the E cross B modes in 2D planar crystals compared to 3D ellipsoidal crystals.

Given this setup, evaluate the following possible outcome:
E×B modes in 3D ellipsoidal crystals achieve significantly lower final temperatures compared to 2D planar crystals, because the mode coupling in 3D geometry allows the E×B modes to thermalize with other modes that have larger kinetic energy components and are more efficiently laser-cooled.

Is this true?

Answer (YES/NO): YES